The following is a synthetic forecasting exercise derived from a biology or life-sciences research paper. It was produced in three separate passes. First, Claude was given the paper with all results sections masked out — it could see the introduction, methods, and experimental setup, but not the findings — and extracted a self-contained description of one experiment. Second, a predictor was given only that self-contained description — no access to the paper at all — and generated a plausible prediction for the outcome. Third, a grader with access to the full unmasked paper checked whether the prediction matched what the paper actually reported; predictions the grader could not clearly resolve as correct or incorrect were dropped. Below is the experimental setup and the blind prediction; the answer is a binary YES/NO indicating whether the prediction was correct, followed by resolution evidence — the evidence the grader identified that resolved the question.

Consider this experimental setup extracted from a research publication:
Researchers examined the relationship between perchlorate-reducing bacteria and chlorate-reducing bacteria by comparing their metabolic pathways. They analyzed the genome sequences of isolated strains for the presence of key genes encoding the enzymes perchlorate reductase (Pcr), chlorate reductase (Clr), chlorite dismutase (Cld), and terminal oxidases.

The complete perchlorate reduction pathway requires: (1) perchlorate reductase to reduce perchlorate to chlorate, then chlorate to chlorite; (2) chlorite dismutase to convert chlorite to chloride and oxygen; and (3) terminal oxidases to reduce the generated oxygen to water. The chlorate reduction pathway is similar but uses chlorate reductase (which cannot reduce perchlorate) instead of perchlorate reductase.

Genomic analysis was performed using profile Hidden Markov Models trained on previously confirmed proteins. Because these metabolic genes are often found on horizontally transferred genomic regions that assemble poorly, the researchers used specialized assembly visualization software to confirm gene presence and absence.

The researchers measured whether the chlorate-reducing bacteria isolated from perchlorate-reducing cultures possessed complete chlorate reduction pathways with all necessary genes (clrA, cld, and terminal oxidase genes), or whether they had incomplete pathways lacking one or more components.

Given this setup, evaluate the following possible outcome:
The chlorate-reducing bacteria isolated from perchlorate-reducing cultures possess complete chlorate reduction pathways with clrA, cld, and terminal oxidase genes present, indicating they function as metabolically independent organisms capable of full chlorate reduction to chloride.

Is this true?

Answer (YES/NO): YES